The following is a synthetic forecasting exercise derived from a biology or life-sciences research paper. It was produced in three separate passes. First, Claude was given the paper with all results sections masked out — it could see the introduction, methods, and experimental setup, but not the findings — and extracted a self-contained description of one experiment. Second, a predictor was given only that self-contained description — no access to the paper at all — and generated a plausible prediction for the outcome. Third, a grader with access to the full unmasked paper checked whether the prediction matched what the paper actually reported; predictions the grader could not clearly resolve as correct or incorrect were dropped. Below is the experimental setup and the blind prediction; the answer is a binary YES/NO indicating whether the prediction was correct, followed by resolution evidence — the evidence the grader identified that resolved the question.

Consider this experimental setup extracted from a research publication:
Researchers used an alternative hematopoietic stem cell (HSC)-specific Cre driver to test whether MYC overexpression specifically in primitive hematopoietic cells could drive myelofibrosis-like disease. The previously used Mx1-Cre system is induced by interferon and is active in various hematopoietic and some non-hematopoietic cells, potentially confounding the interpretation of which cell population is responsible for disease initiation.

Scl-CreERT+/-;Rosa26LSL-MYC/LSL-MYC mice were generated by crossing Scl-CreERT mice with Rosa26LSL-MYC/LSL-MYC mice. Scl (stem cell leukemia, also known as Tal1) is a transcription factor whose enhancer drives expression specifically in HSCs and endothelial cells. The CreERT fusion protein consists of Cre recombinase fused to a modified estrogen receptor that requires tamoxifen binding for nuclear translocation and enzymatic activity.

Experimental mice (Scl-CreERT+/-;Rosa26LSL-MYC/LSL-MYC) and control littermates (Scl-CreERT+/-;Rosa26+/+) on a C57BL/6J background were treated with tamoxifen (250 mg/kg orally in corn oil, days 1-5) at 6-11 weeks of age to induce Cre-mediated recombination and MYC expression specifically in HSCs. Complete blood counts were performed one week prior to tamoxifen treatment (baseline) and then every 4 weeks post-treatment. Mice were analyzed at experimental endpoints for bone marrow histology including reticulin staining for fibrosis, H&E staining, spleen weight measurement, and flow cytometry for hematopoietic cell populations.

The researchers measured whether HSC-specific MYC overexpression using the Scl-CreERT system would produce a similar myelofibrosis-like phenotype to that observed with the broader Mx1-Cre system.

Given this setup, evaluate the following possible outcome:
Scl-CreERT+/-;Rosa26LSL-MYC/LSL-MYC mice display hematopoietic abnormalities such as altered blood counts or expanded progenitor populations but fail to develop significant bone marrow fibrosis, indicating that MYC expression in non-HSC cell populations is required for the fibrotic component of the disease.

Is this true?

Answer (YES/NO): NO